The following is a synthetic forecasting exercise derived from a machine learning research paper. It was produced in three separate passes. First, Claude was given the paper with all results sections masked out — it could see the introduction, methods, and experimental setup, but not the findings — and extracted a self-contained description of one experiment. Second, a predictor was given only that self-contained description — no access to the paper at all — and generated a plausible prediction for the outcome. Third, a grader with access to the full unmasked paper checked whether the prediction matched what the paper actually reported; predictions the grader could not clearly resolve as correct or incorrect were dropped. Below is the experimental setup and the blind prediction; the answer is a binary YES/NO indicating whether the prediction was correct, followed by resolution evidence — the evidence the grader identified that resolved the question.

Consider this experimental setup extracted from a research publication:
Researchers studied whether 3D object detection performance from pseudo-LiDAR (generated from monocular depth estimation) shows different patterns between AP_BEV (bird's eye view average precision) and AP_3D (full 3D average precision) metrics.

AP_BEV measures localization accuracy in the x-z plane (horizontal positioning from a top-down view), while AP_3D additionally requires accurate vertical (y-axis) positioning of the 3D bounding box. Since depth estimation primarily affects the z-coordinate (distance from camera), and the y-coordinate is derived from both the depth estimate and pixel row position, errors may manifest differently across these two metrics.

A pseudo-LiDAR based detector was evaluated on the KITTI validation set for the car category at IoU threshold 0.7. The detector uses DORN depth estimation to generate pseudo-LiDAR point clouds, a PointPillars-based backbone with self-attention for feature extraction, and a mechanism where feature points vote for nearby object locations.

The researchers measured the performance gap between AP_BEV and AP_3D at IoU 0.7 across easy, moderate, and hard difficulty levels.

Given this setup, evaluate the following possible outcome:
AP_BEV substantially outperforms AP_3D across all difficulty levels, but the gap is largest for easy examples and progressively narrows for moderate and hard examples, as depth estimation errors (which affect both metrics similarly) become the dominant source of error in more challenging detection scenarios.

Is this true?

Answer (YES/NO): YES